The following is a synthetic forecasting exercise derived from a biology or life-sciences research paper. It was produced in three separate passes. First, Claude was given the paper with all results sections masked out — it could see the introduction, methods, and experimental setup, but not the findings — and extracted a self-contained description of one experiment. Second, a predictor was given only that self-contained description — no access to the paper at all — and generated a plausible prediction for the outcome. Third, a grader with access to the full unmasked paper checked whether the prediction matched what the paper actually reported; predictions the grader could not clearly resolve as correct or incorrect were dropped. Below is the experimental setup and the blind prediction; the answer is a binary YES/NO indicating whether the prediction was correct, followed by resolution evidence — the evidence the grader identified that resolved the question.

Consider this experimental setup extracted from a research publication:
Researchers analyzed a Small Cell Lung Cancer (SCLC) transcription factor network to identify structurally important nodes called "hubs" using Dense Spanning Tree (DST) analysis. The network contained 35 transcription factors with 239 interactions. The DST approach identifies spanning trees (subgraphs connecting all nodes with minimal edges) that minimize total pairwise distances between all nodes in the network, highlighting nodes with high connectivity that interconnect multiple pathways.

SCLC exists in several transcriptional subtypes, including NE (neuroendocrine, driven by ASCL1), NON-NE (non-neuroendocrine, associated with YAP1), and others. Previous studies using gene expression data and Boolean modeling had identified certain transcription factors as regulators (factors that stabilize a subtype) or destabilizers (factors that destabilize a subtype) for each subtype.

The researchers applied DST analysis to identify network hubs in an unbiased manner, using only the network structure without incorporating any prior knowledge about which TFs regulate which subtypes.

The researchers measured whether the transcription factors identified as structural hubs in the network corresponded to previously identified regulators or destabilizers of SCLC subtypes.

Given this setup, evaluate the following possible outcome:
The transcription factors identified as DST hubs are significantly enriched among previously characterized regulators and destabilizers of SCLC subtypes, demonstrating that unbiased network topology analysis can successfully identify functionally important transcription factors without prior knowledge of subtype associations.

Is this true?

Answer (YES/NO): YES